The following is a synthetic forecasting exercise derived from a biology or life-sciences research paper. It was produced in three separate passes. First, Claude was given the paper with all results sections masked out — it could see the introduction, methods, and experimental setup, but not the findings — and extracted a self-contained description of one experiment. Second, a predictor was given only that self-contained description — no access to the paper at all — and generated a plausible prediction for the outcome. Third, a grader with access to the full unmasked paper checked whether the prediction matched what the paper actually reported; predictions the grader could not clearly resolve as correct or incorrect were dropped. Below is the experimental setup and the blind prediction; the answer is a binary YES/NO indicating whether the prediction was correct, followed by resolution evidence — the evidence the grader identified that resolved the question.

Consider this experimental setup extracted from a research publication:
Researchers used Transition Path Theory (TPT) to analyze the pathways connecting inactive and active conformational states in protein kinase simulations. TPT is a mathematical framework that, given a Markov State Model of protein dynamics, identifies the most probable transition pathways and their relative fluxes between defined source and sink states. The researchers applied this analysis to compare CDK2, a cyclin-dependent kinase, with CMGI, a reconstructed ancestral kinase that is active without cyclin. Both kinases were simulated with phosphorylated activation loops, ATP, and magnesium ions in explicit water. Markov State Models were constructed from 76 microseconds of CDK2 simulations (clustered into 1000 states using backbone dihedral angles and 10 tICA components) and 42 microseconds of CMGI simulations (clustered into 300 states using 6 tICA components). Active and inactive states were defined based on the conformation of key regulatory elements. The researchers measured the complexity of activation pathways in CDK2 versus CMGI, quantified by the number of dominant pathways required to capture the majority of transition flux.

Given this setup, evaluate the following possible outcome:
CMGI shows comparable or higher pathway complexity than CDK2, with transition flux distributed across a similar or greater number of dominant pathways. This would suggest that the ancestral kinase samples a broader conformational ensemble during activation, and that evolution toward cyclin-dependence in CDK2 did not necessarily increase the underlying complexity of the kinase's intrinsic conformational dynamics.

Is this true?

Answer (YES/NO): NO